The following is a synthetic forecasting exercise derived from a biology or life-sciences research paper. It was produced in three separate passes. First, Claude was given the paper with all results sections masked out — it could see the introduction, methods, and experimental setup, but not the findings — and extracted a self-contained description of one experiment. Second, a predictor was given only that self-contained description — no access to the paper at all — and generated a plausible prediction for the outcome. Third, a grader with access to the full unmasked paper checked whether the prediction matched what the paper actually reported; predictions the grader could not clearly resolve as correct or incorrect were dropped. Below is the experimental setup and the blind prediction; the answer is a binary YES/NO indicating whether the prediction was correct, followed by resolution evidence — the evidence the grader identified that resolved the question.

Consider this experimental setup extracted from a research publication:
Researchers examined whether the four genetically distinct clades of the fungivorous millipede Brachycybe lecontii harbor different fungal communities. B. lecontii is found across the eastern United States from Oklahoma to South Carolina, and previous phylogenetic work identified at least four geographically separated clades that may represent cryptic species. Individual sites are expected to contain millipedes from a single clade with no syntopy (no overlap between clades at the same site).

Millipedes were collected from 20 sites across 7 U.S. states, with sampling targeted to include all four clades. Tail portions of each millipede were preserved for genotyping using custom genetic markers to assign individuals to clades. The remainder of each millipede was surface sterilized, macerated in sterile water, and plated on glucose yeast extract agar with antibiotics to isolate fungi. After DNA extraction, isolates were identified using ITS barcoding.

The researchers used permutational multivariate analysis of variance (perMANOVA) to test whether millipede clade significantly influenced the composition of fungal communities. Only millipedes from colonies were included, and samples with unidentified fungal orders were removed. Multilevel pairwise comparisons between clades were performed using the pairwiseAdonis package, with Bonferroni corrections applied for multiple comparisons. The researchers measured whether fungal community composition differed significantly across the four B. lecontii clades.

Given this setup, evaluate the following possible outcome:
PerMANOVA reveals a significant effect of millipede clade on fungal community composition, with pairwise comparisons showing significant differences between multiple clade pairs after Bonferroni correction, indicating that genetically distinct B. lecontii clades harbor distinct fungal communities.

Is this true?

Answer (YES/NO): YES